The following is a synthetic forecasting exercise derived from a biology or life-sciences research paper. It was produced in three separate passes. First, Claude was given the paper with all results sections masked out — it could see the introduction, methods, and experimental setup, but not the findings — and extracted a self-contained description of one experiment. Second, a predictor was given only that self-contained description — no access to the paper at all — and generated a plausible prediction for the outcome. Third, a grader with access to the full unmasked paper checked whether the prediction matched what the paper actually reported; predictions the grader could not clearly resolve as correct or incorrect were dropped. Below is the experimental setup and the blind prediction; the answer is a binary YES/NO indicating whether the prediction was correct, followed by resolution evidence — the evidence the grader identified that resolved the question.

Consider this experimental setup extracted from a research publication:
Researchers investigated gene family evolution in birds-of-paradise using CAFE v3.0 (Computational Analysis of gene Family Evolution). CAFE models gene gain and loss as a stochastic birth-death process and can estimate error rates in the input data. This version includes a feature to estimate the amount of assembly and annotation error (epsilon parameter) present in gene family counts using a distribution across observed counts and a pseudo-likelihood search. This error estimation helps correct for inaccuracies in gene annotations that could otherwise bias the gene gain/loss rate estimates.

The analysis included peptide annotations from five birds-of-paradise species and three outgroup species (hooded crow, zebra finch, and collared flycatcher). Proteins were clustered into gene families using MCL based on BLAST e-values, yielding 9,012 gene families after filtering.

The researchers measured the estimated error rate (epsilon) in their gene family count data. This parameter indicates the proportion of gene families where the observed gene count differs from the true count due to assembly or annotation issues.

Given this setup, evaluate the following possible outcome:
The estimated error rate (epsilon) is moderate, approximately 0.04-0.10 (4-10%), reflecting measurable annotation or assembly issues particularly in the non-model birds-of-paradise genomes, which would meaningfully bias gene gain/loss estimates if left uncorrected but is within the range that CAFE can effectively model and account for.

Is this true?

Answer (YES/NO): NO